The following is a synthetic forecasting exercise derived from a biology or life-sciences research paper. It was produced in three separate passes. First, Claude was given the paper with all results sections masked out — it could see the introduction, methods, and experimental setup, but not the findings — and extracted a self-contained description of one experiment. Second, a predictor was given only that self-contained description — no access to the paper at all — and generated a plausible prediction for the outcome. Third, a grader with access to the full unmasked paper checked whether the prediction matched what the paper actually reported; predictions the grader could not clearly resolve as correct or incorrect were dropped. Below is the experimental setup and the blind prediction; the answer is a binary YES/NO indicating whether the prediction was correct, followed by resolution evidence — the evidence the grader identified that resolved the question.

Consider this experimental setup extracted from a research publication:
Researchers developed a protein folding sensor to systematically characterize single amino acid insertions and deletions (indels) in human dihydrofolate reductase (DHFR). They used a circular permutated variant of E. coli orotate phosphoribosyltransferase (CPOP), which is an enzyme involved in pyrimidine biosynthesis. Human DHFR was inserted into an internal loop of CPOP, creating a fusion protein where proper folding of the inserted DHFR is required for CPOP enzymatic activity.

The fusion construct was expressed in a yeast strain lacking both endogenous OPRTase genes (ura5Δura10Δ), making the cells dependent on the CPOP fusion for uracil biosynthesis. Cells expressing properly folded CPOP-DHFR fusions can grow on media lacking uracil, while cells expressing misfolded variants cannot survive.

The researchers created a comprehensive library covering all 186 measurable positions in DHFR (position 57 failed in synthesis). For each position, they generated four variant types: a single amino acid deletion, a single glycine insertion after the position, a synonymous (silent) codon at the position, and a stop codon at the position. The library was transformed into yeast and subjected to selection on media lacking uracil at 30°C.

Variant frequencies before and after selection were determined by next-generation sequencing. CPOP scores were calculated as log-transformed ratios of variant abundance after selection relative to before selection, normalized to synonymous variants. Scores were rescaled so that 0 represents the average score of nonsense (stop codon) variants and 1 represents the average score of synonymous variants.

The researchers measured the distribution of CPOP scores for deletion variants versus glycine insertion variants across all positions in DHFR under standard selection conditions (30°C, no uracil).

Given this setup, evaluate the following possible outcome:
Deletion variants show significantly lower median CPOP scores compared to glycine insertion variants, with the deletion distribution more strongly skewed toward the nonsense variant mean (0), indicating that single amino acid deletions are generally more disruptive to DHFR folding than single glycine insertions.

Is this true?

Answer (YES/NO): YES